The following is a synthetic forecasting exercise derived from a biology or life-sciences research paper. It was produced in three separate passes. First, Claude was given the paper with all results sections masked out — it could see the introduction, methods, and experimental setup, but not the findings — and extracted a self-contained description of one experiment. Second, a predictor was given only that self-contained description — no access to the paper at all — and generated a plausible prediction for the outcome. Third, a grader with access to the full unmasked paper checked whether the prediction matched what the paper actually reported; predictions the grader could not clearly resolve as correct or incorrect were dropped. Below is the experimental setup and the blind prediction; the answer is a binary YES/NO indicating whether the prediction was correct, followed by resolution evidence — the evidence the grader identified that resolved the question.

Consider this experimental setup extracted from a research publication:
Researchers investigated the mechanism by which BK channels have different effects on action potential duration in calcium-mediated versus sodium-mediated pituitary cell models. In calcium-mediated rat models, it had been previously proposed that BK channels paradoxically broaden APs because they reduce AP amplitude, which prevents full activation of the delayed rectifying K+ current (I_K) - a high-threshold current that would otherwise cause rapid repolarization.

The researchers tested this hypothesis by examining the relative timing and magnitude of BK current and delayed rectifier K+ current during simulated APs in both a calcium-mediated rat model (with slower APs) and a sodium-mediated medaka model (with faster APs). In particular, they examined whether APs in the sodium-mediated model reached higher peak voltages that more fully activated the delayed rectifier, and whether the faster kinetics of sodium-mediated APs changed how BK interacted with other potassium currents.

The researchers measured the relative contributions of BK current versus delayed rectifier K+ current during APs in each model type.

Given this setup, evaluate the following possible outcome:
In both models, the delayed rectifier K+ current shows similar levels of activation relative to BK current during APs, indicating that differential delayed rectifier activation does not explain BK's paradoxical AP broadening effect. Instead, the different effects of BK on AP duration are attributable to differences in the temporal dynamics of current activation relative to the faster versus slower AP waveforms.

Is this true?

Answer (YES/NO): NO